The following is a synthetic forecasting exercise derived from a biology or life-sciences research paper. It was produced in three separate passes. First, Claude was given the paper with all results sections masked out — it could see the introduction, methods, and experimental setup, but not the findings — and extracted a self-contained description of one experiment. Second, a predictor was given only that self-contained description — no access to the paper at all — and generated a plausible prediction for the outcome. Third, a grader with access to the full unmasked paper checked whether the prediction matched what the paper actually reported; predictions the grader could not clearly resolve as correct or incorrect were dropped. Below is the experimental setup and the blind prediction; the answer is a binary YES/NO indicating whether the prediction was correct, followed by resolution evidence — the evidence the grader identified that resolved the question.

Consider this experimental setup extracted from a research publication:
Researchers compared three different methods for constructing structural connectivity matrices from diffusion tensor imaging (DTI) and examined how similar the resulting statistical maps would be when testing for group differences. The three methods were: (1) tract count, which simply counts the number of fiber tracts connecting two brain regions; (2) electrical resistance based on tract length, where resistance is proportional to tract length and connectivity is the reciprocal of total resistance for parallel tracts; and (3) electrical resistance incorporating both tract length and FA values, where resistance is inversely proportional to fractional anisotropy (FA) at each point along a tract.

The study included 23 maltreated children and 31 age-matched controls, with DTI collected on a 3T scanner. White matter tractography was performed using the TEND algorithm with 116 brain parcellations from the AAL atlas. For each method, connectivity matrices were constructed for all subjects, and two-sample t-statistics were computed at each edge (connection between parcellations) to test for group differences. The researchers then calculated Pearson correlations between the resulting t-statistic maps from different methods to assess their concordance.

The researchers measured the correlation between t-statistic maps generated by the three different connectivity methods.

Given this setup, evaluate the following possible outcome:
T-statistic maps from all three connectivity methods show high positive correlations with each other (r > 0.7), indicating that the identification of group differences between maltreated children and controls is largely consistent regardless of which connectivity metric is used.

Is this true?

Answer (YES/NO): YES